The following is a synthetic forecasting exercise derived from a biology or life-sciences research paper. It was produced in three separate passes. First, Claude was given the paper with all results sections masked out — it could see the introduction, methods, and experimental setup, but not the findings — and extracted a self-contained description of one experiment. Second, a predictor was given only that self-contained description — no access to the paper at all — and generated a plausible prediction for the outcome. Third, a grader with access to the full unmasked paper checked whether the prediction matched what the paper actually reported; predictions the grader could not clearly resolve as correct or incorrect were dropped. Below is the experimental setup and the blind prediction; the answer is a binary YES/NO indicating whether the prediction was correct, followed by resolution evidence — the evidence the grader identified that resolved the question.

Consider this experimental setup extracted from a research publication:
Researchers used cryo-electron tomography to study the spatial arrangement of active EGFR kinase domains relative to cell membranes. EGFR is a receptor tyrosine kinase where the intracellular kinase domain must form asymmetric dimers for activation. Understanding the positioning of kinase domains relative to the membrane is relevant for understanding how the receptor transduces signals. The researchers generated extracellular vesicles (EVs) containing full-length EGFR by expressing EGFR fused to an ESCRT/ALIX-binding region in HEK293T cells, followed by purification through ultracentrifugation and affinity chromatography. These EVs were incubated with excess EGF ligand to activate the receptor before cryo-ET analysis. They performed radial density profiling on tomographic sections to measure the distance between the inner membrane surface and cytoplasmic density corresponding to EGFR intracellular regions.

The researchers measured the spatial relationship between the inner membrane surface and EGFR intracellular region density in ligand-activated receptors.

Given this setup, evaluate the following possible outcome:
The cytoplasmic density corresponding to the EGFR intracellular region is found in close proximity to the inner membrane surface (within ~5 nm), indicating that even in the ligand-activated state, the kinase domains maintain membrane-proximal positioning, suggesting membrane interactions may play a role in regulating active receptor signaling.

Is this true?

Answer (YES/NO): NO